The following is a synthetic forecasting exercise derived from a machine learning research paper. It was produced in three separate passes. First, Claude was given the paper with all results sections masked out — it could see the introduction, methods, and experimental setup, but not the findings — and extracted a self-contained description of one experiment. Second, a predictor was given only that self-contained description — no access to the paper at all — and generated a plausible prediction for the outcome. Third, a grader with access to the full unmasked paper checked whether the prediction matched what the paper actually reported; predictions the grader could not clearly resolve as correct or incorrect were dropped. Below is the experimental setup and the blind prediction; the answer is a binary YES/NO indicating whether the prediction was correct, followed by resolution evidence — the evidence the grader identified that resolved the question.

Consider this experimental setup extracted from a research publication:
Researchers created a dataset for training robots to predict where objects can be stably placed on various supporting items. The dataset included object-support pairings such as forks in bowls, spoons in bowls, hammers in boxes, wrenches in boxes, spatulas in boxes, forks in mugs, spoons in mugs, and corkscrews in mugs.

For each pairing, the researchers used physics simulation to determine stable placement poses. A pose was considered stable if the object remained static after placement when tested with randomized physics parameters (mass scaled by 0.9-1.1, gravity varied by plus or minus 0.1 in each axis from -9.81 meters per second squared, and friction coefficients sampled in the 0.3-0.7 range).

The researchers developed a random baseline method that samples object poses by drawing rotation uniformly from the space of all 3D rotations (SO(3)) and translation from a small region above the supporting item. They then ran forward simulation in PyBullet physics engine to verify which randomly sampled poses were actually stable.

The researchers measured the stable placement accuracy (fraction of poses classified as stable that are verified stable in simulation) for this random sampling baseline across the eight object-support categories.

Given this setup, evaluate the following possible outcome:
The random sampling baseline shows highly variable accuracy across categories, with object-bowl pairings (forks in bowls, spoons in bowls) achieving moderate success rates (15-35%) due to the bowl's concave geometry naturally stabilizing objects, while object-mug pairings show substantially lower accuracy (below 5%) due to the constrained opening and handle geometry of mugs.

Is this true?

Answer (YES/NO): NO